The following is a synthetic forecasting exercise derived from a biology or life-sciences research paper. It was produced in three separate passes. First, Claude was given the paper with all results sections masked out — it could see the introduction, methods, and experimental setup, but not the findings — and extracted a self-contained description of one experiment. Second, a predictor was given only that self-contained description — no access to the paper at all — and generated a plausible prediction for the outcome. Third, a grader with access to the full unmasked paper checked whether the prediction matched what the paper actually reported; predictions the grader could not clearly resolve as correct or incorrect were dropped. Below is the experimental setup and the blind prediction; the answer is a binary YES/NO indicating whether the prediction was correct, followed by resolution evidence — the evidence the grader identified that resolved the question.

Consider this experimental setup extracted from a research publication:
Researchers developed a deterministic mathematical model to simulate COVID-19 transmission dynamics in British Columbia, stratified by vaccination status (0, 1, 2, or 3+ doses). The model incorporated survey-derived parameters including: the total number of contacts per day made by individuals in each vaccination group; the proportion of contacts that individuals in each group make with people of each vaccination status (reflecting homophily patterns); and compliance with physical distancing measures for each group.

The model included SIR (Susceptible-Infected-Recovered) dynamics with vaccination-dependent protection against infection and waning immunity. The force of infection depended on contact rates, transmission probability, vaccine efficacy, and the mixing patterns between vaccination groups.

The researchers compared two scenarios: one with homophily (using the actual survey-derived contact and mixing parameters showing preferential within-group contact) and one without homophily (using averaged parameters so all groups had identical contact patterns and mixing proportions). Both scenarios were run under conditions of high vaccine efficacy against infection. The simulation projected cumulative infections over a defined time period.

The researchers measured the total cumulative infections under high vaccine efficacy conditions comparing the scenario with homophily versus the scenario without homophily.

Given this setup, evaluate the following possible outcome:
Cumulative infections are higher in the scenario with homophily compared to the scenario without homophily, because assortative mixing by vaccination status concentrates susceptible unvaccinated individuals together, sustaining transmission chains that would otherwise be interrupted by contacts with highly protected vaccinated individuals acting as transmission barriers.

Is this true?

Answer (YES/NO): YES